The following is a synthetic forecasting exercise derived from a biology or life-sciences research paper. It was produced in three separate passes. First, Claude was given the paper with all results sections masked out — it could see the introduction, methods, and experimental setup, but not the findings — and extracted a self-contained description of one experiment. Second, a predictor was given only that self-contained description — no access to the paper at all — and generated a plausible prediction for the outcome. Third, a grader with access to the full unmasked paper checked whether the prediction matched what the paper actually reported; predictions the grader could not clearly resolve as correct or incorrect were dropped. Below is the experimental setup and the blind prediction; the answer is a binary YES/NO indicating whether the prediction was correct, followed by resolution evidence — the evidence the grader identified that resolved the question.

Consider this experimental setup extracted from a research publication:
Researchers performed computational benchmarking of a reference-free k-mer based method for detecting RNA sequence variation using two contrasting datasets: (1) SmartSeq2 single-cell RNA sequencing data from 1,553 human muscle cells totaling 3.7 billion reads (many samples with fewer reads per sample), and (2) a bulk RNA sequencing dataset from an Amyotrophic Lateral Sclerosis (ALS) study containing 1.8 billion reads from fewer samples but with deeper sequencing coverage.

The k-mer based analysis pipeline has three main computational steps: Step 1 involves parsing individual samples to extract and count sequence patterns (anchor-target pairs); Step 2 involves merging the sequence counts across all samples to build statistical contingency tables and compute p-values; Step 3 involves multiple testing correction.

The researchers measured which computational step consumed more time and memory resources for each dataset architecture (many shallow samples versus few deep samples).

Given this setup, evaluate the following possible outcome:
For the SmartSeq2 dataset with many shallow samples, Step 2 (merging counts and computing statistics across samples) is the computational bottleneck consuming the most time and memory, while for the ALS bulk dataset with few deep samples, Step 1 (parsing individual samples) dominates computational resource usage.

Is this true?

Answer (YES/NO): YES